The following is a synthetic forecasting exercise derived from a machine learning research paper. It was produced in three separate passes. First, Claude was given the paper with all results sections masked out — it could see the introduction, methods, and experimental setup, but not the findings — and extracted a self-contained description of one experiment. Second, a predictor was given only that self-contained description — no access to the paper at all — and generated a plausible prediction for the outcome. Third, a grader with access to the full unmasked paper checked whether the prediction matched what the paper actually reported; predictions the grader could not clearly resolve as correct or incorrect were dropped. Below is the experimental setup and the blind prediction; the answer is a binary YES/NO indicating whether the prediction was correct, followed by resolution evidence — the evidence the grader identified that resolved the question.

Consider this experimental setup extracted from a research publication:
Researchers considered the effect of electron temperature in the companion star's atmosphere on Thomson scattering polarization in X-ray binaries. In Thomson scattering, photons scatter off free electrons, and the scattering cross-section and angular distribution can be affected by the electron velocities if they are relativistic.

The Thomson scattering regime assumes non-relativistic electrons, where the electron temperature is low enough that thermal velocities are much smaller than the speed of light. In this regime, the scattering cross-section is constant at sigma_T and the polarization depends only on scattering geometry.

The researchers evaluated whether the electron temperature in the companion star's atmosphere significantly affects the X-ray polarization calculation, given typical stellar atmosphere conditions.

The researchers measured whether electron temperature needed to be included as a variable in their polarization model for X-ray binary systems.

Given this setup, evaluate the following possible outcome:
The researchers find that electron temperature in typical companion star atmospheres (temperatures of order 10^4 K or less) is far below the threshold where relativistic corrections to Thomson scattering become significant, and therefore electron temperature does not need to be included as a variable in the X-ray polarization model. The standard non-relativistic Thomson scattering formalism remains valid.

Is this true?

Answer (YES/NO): YES